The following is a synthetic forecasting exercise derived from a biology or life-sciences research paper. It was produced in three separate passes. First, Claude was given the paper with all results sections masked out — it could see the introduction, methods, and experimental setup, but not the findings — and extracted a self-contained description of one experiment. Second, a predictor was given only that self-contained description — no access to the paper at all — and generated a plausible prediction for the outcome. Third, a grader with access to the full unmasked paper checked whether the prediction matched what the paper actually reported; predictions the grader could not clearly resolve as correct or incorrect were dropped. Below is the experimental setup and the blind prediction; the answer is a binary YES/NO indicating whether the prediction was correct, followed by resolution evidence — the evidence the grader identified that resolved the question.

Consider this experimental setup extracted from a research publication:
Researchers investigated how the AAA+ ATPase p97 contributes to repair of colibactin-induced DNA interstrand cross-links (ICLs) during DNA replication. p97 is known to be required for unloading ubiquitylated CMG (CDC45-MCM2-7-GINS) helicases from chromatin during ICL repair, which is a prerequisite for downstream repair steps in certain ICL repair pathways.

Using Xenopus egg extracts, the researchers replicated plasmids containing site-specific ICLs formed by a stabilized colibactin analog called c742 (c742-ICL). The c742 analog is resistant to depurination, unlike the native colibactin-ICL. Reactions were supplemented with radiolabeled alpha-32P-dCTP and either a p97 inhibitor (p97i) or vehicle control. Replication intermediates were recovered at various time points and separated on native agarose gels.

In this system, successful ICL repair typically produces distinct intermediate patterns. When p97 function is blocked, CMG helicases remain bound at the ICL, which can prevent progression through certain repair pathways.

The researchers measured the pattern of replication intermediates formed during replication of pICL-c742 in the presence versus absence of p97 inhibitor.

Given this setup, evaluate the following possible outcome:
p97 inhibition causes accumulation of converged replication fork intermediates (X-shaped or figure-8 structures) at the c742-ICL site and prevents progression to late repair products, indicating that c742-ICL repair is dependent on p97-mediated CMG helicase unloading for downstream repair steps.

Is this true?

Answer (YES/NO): YES